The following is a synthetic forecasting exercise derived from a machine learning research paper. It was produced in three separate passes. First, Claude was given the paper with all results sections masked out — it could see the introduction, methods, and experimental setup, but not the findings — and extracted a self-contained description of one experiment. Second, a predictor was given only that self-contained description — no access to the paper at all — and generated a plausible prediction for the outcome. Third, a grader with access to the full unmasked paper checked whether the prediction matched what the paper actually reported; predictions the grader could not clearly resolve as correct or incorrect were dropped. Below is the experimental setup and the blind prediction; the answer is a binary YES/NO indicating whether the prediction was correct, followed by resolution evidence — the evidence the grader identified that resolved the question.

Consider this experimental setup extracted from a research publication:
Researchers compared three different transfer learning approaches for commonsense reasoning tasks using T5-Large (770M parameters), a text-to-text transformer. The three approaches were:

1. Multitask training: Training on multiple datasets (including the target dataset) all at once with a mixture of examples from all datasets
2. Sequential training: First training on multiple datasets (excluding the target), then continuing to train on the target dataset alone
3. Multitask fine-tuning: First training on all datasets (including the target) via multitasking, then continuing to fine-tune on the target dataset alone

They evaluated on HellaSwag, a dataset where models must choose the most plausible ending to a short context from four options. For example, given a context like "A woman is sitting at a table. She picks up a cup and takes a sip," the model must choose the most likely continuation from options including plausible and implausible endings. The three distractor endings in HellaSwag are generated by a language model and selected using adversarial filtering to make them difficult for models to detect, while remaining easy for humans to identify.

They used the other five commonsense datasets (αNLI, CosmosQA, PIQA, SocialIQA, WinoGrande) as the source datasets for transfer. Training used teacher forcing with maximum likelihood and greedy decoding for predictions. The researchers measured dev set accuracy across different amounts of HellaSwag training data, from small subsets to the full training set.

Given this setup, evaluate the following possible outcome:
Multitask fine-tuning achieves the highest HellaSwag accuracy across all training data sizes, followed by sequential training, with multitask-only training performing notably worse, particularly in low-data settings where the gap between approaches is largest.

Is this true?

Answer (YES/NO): NO